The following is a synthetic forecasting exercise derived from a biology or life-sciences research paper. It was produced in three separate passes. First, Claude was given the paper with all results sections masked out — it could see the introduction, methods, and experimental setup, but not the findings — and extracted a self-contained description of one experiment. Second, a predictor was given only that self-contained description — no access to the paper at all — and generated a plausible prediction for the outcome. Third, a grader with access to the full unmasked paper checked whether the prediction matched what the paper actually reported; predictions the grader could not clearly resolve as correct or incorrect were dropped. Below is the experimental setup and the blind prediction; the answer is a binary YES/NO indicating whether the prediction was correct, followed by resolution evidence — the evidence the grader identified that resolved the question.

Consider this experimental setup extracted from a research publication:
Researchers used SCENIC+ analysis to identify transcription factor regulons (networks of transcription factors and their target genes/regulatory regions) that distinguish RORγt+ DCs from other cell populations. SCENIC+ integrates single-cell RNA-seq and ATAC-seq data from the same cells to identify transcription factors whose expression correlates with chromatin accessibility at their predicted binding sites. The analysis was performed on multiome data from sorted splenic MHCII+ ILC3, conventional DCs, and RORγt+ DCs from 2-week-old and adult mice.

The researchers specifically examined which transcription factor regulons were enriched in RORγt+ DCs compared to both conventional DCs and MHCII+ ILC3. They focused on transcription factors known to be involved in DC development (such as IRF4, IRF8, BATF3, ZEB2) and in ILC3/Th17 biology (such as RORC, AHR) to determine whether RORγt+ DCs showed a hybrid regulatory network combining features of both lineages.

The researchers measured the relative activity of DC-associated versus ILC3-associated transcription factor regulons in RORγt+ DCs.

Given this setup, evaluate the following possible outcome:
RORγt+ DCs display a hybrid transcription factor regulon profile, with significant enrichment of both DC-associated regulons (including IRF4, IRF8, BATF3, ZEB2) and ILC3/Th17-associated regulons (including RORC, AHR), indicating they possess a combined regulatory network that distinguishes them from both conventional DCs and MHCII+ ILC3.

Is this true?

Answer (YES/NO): NO